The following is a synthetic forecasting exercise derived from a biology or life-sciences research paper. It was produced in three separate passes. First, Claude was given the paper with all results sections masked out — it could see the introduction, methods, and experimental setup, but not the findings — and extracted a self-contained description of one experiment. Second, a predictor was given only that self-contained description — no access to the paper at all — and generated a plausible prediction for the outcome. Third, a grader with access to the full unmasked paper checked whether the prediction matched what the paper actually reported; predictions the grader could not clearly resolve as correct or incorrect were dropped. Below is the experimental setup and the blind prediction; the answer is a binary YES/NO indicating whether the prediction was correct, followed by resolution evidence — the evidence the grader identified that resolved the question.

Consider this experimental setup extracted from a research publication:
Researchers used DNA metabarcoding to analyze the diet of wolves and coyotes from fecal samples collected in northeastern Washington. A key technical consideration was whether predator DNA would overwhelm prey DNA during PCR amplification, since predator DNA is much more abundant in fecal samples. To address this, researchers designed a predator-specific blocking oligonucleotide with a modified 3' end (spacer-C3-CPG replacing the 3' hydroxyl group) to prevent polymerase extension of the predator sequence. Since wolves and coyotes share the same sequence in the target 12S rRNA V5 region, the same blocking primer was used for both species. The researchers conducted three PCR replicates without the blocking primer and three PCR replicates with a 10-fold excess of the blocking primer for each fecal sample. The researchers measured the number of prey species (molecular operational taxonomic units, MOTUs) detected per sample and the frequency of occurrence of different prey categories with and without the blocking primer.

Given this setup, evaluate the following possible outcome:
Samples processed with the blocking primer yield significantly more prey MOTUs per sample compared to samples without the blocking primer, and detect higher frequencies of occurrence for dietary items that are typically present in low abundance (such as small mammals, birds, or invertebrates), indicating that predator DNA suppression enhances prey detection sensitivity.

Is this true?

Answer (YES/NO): NO